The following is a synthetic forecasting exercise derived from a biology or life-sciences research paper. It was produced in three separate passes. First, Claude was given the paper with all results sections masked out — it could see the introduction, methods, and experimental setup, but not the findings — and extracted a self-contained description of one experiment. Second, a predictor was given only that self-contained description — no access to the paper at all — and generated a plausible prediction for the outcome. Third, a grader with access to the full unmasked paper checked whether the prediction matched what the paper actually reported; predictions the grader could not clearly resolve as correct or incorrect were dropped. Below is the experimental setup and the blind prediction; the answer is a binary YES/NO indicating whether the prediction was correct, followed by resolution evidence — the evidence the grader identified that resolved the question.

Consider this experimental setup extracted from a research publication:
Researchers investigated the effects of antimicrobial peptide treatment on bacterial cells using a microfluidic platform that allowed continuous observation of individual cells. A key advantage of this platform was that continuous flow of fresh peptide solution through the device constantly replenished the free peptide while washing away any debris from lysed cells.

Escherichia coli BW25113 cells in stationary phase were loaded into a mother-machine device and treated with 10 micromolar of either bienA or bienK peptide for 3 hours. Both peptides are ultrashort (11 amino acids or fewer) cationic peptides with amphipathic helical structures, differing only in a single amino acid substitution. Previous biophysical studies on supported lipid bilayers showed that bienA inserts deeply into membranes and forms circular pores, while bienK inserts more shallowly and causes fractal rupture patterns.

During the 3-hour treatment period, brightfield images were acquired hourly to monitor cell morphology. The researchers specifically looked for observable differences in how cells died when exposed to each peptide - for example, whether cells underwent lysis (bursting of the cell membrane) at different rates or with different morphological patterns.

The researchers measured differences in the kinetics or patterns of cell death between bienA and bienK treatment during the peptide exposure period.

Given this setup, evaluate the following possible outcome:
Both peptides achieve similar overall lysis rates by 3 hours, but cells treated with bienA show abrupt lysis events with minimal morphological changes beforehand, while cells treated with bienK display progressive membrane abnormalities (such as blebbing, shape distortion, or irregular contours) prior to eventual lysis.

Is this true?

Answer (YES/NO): NO